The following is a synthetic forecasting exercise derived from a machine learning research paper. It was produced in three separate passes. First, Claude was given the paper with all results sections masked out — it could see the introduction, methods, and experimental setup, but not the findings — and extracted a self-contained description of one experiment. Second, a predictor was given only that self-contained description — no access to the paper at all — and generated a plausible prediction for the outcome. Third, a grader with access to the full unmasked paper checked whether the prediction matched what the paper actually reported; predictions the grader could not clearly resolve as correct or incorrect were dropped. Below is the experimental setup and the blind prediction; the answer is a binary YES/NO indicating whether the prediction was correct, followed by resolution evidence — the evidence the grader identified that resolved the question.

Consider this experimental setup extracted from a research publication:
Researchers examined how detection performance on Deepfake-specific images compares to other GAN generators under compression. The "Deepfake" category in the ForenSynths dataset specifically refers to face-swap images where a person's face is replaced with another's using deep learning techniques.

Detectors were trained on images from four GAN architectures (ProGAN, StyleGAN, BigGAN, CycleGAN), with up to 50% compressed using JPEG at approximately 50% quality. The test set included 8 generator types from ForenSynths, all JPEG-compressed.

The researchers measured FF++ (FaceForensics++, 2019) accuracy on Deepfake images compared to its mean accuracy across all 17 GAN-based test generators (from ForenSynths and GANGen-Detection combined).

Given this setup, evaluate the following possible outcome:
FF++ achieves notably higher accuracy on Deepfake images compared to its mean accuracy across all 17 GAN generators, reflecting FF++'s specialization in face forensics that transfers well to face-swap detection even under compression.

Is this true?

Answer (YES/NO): NO